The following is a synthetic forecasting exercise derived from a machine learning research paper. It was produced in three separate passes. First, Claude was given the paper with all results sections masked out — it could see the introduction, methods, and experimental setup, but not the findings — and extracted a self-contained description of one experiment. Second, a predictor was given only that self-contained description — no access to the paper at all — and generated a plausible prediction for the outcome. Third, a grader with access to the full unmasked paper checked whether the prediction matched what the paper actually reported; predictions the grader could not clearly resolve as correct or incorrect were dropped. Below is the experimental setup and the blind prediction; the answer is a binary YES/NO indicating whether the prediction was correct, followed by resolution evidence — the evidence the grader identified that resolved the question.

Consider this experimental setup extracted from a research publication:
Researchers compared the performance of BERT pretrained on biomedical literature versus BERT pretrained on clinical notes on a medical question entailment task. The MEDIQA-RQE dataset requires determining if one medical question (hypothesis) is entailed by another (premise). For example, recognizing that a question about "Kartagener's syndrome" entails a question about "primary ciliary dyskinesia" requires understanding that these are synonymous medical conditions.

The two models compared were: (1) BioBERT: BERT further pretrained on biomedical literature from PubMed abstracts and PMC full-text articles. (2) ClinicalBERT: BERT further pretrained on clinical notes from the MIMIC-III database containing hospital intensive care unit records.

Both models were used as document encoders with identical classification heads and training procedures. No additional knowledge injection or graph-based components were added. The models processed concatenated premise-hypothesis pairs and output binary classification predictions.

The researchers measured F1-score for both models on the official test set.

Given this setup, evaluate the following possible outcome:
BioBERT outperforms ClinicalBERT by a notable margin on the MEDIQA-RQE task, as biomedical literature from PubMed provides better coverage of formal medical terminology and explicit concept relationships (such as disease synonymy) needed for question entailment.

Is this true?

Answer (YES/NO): NO